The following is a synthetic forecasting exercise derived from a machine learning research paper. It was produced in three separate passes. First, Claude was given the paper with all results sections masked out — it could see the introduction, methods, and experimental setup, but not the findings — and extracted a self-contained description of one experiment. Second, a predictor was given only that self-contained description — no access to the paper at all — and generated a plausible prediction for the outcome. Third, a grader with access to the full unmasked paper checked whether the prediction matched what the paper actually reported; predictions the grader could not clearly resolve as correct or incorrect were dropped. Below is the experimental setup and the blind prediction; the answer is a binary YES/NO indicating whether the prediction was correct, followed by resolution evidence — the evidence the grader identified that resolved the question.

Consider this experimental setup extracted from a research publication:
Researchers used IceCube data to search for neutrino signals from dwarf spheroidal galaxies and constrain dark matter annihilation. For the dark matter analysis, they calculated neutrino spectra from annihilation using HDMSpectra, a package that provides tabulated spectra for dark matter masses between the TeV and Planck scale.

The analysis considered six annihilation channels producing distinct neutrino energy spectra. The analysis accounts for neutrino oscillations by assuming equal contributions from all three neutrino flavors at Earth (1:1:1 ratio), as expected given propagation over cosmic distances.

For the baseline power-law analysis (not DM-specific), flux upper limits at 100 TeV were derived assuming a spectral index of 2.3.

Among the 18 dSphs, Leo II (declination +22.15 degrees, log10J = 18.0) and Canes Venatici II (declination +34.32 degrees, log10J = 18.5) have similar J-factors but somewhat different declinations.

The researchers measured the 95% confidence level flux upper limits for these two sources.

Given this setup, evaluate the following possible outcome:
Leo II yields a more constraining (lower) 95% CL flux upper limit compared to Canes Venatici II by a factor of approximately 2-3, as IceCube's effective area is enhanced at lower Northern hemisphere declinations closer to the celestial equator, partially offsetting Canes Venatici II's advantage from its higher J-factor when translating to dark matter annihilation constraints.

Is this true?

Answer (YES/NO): NO